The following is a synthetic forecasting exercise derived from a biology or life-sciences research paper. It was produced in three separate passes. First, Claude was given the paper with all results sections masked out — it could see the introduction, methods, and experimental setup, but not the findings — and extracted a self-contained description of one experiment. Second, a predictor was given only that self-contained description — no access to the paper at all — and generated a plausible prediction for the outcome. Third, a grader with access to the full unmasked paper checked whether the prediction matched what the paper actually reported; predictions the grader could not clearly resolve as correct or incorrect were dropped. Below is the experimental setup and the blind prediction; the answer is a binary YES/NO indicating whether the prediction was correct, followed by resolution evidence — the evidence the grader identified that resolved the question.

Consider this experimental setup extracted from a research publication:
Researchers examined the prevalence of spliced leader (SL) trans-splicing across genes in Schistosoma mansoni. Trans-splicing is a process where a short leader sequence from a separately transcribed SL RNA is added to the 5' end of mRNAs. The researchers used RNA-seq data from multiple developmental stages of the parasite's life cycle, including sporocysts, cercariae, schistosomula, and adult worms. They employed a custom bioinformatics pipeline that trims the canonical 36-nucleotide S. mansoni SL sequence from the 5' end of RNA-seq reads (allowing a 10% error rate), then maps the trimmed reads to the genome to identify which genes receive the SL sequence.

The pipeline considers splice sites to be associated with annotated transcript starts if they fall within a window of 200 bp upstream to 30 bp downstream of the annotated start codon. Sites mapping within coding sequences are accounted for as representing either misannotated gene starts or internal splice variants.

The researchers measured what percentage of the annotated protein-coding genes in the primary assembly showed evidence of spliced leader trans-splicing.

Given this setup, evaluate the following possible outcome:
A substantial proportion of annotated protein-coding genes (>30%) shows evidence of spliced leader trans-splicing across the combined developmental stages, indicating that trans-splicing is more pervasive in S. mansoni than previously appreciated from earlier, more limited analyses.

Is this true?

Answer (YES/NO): YES